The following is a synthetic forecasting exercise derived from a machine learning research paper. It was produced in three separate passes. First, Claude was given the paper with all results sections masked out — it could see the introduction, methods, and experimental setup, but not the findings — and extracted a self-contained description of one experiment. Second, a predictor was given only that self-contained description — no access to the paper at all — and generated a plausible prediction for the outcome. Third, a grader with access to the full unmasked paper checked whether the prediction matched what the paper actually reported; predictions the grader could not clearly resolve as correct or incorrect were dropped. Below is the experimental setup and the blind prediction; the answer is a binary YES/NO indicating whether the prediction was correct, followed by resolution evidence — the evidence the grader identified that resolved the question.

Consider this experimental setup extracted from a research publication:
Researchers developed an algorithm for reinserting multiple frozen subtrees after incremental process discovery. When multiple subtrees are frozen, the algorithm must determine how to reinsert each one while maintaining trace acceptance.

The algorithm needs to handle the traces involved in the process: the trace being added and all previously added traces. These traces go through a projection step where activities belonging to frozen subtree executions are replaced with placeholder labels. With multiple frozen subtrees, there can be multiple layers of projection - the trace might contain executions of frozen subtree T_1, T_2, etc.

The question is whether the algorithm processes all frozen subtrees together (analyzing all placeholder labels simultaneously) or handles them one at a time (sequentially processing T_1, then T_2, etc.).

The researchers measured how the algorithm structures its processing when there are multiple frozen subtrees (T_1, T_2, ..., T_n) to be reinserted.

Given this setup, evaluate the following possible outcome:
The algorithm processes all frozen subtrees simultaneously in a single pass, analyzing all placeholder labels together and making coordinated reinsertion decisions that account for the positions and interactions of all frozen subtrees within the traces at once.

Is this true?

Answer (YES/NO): NO